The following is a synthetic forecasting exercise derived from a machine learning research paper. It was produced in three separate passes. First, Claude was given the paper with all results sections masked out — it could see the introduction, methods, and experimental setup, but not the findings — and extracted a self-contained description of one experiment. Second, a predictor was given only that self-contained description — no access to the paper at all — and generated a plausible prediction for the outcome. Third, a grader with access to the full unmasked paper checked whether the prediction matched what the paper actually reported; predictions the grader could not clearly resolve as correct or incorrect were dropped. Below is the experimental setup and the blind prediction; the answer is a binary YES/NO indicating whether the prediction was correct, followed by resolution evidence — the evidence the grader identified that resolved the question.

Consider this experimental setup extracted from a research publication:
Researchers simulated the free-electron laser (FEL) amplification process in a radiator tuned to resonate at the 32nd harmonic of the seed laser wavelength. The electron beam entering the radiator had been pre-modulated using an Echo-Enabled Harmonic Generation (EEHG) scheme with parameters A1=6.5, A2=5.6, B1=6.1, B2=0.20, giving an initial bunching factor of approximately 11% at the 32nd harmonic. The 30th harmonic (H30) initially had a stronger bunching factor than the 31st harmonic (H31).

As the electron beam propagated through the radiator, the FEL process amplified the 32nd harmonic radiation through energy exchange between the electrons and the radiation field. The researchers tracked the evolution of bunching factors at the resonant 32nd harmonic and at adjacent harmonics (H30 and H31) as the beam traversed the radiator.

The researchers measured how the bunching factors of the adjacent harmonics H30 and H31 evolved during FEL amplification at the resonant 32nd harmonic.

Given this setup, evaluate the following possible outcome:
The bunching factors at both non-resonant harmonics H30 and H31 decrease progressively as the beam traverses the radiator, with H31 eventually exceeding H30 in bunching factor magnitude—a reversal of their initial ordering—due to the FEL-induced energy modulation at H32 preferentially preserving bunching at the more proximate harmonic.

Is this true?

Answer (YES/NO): NO